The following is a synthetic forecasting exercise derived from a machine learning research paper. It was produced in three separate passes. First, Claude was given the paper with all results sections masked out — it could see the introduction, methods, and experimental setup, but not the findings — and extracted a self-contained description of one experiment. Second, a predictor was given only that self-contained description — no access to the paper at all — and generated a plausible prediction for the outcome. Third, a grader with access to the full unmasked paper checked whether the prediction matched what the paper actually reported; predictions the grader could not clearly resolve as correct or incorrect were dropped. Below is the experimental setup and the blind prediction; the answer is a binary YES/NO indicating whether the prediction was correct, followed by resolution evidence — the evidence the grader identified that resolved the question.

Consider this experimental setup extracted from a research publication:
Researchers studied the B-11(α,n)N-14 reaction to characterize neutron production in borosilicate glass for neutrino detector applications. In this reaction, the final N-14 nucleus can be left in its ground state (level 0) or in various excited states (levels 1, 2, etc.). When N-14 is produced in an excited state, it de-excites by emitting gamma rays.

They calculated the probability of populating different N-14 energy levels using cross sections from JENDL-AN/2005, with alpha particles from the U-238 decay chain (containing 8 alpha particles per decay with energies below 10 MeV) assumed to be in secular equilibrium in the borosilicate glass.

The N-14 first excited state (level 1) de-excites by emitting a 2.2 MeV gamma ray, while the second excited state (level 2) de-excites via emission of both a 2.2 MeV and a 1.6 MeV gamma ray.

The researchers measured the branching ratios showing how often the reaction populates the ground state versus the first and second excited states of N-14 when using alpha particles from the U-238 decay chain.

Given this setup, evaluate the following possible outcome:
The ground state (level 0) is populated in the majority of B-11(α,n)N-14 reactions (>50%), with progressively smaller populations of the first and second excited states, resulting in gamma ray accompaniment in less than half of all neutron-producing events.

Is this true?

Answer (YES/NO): YES